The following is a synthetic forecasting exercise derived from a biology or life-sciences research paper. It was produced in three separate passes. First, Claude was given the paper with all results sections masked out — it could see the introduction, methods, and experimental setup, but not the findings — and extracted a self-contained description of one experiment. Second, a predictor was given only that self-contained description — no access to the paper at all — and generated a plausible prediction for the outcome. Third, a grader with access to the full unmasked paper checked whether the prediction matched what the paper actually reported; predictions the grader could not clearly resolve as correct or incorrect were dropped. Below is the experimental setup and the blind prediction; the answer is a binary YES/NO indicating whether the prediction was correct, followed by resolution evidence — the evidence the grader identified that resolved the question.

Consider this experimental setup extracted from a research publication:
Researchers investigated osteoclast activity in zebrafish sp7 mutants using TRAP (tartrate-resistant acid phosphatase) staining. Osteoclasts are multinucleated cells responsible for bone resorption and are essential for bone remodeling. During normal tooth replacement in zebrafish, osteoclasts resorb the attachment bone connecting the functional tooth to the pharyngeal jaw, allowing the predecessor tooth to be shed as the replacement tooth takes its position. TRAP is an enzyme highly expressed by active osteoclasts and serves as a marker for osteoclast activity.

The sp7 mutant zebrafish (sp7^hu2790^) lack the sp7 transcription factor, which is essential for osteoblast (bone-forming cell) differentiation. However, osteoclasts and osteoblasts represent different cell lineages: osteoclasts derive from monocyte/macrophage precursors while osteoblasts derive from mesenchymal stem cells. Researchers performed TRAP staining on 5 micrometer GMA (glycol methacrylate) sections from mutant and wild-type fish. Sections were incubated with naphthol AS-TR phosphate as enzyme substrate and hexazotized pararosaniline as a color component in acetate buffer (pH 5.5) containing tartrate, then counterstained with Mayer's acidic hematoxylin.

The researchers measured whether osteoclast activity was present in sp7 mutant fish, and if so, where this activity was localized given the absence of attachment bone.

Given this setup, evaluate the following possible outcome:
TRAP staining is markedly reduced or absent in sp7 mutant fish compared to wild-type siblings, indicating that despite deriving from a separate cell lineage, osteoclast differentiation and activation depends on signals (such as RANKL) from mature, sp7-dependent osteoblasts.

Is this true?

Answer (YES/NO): NO